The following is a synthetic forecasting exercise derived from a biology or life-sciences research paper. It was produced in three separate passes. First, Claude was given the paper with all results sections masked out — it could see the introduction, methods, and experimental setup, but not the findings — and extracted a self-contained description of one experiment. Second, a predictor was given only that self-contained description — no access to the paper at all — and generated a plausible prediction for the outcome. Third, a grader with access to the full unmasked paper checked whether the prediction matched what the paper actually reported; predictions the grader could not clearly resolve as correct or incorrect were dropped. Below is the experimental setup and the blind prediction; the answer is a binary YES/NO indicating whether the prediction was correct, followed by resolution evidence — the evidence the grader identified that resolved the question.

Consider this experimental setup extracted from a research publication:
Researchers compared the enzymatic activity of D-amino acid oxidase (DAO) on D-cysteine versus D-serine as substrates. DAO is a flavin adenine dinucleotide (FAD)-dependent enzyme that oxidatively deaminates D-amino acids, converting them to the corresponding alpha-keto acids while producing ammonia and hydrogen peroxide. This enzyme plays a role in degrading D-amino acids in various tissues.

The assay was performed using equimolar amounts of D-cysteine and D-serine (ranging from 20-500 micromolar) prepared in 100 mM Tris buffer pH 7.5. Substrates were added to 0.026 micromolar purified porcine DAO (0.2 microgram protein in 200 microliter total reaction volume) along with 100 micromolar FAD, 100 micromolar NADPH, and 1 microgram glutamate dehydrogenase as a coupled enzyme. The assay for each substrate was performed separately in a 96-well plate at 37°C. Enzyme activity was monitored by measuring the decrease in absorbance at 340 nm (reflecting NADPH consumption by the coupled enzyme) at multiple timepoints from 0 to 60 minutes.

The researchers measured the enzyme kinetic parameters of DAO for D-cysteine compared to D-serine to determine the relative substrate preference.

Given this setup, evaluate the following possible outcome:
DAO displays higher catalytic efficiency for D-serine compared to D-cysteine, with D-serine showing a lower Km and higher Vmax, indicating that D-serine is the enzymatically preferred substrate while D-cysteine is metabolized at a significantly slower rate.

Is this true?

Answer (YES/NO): NO